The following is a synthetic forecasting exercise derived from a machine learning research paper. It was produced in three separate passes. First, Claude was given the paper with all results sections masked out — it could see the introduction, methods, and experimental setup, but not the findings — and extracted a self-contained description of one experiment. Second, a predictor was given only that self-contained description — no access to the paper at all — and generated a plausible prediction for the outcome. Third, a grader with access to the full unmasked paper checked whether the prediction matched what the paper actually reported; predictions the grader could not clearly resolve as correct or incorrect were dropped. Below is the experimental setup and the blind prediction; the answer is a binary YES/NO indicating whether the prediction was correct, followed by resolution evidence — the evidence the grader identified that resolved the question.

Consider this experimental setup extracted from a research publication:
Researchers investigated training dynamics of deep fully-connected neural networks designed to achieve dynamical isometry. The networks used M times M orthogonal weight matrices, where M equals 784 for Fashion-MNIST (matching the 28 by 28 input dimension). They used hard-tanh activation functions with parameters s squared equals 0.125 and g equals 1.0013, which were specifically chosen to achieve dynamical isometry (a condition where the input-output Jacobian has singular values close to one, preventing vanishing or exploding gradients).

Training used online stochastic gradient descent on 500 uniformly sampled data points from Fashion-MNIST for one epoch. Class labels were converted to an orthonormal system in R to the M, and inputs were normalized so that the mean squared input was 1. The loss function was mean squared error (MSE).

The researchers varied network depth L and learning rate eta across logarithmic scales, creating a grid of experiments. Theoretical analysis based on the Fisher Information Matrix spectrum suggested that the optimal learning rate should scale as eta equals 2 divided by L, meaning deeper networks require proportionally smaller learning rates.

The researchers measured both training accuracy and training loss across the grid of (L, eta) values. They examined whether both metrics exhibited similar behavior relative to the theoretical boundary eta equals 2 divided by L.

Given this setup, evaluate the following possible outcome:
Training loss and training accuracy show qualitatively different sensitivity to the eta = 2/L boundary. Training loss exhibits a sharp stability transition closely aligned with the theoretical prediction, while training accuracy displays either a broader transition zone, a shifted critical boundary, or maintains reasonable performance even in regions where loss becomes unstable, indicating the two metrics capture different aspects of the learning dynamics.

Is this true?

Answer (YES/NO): NO